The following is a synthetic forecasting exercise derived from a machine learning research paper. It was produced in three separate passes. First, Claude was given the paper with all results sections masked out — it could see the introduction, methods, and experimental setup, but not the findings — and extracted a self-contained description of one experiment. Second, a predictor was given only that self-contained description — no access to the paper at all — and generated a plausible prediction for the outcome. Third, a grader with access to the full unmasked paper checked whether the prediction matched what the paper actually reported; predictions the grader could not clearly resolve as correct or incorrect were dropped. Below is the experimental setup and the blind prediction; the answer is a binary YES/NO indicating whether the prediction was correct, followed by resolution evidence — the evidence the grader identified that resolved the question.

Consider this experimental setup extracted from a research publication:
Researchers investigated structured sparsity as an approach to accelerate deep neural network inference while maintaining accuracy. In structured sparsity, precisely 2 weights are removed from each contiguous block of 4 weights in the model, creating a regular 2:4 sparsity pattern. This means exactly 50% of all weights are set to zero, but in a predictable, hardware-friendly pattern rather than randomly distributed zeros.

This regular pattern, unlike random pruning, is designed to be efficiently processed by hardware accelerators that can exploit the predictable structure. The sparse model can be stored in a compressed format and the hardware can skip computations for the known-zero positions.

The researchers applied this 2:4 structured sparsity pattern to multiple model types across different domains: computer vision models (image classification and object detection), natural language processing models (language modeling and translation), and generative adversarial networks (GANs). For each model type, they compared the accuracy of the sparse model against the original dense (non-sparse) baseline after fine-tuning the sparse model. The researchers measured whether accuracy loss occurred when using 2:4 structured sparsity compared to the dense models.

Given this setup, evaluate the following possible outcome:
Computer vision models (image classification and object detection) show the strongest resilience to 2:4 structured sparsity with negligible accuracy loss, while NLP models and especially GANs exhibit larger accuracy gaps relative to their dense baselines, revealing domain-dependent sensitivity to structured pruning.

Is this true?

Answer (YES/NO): NO